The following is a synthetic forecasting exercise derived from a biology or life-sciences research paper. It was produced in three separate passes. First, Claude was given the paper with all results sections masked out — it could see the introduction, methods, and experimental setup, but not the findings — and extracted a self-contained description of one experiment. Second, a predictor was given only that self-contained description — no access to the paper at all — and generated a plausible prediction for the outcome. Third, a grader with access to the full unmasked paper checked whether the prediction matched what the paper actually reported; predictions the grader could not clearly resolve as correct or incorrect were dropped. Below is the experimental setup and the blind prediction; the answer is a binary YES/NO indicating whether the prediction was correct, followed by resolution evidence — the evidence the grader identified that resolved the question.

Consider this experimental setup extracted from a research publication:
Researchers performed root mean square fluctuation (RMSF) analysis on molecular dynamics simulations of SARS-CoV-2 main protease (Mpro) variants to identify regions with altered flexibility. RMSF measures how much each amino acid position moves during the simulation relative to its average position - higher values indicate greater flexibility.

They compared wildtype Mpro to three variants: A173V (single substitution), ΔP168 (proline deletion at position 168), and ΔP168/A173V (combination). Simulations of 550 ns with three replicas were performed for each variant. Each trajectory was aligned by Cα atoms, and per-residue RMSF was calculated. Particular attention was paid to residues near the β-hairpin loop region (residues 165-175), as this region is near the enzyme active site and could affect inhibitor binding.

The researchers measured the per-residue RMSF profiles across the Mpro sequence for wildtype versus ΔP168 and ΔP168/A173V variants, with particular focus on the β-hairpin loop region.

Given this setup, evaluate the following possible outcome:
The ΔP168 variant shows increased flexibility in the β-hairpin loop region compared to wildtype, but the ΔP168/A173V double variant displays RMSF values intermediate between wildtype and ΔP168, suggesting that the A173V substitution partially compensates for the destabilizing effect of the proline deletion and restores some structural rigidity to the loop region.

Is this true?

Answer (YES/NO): NO